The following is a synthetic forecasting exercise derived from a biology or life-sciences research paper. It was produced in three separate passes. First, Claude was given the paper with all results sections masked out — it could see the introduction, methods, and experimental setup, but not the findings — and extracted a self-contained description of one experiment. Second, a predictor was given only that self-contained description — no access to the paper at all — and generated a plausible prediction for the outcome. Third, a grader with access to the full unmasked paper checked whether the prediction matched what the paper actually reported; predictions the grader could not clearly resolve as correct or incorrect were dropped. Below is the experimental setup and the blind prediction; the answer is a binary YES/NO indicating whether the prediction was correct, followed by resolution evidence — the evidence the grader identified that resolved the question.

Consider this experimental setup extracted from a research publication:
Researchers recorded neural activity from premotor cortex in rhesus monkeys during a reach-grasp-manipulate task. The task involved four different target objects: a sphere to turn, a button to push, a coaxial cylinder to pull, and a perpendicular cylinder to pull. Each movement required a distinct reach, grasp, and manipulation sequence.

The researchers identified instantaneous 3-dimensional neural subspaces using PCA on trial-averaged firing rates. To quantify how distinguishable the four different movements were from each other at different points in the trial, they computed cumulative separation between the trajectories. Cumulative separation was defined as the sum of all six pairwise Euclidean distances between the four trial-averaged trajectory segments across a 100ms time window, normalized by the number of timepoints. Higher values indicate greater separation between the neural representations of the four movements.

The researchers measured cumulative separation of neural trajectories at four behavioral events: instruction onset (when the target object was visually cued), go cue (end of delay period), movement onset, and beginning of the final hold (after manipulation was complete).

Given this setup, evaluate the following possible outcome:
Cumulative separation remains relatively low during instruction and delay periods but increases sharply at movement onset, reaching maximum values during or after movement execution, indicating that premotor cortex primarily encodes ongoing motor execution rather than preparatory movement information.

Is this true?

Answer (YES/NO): NO